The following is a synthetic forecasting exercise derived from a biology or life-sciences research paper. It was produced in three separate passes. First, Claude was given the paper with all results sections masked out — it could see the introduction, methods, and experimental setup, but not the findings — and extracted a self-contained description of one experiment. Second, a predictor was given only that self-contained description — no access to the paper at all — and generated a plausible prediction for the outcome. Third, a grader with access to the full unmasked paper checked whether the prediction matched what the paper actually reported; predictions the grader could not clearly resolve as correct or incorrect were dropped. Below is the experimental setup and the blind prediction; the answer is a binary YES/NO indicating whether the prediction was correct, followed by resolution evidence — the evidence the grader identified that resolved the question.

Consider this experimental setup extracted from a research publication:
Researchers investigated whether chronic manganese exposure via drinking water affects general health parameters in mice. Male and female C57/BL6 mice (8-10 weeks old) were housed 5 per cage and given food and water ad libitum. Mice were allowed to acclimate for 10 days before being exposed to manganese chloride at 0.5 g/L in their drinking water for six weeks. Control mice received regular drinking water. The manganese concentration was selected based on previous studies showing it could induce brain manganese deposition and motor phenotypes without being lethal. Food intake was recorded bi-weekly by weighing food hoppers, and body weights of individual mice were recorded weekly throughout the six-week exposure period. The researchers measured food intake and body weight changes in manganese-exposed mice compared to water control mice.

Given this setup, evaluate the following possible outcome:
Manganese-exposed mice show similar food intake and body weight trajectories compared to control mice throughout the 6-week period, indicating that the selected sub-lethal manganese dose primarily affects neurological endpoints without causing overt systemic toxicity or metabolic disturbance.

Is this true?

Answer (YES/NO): YES